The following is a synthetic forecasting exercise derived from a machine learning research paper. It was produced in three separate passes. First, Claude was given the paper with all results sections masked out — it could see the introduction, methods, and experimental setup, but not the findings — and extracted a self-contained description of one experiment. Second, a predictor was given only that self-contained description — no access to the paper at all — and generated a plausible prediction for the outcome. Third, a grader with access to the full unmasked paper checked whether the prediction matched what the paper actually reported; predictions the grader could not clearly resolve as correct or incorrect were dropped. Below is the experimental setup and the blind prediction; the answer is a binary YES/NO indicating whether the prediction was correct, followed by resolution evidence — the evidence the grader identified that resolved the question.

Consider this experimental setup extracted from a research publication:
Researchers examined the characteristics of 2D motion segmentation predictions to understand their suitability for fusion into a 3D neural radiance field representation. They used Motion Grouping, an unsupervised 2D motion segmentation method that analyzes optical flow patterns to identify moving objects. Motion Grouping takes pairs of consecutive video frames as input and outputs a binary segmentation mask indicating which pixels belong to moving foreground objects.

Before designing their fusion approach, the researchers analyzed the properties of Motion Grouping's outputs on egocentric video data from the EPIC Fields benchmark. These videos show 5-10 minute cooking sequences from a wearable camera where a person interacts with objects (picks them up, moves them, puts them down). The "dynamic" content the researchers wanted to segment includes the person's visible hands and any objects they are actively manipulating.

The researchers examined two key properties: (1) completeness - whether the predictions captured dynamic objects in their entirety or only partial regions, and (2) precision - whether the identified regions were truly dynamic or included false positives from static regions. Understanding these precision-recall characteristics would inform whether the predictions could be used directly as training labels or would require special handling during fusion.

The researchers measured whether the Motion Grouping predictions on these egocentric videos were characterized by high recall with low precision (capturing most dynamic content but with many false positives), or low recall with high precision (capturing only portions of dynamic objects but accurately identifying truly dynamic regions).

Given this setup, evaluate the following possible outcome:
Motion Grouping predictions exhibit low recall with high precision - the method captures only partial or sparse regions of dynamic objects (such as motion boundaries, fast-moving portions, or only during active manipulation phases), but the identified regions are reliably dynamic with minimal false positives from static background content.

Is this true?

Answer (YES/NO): YES